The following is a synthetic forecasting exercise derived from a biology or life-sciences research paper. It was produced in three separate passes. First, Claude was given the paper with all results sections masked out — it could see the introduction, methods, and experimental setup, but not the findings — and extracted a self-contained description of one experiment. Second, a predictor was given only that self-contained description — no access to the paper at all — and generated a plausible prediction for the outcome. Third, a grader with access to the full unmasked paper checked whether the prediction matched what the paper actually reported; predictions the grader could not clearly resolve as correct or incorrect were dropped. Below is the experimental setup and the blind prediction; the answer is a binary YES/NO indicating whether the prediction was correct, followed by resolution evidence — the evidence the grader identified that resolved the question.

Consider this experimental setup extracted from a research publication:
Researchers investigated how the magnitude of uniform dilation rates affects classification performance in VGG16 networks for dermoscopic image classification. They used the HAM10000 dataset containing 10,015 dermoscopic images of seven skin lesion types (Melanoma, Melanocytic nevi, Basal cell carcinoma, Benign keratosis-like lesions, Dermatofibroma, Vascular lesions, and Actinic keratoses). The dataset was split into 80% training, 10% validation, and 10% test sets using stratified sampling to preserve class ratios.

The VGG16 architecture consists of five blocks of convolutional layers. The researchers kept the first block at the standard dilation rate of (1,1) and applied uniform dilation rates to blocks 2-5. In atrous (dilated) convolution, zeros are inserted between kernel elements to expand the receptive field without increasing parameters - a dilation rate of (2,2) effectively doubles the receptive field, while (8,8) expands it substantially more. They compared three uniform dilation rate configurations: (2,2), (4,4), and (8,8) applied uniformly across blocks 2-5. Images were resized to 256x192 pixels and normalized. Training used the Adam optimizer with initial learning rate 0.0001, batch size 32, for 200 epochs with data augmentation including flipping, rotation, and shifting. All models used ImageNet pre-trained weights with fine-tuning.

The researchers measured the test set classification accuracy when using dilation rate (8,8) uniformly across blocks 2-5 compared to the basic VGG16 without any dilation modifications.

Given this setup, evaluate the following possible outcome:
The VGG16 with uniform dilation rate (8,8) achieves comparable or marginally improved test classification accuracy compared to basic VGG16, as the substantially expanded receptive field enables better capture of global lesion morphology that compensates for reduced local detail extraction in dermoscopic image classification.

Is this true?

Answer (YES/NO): NO